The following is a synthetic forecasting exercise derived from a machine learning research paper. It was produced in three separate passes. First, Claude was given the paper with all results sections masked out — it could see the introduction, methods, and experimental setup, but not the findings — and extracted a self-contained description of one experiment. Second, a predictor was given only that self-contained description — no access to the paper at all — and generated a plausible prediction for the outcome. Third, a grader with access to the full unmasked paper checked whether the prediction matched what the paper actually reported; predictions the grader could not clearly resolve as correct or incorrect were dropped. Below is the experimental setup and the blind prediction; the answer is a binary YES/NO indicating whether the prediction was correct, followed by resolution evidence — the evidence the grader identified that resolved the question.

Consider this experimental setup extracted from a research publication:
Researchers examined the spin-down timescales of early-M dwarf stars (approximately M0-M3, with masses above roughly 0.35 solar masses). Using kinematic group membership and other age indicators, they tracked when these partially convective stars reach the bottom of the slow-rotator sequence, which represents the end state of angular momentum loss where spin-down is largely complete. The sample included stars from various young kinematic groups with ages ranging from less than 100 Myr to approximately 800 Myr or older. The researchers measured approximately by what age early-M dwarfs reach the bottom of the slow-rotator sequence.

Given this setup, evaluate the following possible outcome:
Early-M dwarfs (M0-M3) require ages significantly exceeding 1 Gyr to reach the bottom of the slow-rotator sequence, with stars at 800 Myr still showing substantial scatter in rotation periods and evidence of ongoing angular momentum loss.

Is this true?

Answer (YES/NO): NO